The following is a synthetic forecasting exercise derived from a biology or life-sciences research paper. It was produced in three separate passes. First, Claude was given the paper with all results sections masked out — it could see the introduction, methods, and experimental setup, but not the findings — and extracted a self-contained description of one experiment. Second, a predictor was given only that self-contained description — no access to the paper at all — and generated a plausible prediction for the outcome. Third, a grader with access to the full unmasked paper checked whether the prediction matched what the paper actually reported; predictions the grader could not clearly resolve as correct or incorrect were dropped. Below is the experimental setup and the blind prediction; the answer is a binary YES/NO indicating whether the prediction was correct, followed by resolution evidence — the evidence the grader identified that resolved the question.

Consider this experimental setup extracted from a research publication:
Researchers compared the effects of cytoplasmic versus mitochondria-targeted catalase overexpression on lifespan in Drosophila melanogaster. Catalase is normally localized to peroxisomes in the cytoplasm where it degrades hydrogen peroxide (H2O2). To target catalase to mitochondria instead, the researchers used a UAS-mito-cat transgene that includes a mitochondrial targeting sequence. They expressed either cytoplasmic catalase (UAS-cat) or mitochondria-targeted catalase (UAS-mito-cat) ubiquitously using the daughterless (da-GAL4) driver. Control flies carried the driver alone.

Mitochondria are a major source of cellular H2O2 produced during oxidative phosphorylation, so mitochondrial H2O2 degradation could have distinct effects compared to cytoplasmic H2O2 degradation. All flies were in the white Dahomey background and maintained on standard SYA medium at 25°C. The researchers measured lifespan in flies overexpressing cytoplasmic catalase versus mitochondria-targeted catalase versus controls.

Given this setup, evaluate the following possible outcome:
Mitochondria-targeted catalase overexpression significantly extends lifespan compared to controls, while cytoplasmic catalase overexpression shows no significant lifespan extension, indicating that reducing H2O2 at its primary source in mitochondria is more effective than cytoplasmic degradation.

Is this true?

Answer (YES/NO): NO